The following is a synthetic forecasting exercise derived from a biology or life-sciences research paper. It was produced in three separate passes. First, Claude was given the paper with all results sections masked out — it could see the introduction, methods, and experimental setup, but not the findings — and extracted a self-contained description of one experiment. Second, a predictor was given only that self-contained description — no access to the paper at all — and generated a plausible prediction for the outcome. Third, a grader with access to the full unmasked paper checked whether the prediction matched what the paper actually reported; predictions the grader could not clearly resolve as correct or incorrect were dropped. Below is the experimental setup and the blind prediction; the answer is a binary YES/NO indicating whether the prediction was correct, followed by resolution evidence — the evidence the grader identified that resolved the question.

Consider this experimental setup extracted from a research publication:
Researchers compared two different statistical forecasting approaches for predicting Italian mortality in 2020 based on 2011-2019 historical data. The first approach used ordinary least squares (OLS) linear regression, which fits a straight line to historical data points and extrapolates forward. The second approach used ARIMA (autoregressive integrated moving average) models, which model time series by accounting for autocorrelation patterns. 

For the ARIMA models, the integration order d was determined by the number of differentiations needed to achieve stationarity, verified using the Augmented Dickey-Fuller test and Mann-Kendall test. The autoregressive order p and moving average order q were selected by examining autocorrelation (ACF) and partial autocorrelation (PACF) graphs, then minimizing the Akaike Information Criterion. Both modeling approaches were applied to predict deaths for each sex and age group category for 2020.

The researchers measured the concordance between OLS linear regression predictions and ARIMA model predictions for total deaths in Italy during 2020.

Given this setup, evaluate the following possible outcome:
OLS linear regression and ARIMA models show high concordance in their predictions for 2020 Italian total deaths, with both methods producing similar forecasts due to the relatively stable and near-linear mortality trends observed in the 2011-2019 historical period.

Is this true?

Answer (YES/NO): YES